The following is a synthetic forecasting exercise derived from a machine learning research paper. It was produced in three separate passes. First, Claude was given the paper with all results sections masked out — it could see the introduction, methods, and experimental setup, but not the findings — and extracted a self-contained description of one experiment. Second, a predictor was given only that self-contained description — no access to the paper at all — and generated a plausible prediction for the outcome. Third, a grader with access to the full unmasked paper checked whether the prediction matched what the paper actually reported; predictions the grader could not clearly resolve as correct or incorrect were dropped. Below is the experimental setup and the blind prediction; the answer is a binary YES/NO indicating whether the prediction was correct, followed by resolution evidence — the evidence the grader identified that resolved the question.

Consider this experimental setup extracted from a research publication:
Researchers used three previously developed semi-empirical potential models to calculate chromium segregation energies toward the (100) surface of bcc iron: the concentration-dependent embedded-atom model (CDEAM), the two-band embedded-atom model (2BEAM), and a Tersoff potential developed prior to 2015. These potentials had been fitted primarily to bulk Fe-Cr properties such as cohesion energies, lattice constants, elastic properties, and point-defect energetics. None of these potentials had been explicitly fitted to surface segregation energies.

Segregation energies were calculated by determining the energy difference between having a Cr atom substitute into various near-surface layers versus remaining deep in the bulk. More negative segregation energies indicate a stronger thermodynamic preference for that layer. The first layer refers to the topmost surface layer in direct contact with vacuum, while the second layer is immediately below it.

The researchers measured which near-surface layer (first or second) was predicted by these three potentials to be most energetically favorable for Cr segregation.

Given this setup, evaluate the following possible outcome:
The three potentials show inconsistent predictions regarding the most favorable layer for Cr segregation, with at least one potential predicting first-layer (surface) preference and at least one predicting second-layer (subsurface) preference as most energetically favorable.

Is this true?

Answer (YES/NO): NO